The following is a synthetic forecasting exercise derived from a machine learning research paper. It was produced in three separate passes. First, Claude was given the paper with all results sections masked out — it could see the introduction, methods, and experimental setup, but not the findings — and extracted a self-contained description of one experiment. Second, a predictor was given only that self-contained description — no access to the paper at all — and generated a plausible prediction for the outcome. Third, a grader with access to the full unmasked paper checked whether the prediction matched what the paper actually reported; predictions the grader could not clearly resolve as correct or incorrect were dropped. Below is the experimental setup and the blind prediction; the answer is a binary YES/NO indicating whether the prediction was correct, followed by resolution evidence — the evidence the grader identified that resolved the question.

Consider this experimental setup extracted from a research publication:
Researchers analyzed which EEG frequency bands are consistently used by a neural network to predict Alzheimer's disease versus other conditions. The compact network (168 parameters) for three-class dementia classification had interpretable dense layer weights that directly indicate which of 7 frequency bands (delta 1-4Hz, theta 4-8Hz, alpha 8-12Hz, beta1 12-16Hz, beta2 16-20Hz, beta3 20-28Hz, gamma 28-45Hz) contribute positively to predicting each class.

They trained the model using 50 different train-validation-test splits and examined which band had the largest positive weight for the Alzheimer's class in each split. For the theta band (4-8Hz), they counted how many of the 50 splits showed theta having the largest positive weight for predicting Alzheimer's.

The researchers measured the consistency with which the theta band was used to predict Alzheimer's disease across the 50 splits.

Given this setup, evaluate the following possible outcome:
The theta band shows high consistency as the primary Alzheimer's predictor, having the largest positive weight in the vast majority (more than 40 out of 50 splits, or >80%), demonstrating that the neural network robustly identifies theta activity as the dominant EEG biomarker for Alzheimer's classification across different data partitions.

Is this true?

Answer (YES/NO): NO